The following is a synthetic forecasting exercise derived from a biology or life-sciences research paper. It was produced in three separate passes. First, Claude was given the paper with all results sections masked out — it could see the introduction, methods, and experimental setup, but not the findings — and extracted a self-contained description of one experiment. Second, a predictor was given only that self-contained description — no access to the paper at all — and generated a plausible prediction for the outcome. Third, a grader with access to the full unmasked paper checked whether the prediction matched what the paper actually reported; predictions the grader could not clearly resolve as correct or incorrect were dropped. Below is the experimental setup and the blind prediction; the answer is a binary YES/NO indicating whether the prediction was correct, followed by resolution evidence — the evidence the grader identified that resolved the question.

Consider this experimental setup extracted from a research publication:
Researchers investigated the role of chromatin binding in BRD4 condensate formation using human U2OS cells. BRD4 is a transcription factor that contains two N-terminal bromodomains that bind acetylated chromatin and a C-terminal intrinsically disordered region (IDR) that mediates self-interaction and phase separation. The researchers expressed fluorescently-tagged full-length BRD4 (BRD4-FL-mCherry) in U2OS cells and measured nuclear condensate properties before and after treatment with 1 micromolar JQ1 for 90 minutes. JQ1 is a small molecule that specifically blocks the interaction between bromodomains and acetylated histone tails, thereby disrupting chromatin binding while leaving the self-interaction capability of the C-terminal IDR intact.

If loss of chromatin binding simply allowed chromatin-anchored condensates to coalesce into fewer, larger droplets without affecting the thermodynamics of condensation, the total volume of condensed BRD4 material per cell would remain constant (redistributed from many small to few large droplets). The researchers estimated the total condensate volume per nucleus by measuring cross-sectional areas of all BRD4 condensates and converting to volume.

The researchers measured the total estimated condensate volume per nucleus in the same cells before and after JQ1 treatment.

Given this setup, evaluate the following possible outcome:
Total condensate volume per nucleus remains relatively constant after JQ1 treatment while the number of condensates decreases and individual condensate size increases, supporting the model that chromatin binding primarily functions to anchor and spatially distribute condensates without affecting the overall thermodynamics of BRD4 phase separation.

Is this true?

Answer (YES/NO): NO